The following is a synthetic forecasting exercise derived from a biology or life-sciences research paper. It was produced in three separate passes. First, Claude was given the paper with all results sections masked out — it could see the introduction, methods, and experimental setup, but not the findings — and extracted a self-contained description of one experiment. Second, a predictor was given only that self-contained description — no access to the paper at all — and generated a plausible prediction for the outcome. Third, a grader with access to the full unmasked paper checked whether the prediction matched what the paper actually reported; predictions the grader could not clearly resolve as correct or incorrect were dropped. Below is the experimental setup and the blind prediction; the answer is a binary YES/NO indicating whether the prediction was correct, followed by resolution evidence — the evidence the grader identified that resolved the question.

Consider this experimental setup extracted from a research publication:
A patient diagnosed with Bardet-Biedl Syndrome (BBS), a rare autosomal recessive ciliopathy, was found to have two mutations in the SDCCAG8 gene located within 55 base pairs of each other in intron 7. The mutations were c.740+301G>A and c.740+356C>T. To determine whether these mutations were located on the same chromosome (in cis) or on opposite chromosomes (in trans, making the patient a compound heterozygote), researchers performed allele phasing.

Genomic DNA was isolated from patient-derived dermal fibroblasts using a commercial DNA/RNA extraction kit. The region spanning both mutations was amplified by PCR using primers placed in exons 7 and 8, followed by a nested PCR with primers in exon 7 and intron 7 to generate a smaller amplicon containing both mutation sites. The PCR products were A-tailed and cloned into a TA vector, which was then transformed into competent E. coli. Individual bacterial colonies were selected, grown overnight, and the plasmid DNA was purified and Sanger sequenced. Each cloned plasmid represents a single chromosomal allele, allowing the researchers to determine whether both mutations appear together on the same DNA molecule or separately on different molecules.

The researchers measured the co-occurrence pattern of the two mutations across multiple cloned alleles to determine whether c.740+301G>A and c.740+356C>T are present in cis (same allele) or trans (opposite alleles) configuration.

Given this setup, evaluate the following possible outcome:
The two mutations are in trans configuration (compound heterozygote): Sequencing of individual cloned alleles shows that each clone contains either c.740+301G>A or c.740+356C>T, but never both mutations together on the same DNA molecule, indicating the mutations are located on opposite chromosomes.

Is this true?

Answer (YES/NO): YES